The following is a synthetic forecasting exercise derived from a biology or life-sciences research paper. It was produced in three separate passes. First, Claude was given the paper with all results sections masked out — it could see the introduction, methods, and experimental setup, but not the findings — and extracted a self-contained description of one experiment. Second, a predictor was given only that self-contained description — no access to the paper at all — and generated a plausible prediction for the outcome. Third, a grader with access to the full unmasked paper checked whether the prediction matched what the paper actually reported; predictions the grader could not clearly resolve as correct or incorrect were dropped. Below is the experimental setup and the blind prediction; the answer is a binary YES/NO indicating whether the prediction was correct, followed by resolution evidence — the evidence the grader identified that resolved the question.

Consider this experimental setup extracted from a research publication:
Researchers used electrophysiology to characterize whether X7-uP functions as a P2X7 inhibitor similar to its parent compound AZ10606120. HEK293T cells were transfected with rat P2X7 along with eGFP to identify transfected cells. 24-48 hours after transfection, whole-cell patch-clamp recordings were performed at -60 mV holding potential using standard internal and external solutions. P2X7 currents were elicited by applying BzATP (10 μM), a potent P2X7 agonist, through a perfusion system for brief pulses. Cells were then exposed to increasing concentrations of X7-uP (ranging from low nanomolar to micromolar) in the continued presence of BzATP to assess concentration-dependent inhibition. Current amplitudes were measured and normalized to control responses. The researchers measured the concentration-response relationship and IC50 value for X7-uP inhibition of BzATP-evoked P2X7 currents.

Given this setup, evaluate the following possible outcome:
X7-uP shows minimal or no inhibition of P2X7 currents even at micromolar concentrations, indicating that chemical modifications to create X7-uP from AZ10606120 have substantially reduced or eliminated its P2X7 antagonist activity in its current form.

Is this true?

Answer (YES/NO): NO